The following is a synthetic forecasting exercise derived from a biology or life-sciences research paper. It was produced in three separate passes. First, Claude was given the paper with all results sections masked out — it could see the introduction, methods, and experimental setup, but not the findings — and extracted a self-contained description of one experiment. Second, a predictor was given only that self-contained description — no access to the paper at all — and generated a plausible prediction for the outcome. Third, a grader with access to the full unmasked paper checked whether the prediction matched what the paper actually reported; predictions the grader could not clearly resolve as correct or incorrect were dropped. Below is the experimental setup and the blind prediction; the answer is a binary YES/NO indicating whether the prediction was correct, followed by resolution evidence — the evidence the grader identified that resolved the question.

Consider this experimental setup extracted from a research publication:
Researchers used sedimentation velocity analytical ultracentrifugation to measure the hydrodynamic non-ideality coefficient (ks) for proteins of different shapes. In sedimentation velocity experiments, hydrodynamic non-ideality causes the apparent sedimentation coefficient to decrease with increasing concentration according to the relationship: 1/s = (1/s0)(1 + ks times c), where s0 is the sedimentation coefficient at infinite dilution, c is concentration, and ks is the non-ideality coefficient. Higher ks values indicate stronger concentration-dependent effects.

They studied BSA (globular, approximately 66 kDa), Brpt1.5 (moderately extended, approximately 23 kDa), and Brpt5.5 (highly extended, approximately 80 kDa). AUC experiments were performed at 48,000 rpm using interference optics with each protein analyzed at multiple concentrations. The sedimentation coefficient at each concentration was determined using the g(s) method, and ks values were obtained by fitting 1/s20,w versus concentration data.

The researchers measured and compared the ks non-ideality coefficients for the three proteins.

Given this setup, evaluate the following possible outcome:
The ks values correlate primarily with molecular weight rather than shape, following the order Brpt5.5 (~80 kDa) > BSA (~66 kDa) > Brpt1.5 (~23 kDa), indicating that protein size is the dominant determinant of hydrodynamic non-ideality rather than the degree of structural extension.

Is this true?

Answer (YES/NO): NO